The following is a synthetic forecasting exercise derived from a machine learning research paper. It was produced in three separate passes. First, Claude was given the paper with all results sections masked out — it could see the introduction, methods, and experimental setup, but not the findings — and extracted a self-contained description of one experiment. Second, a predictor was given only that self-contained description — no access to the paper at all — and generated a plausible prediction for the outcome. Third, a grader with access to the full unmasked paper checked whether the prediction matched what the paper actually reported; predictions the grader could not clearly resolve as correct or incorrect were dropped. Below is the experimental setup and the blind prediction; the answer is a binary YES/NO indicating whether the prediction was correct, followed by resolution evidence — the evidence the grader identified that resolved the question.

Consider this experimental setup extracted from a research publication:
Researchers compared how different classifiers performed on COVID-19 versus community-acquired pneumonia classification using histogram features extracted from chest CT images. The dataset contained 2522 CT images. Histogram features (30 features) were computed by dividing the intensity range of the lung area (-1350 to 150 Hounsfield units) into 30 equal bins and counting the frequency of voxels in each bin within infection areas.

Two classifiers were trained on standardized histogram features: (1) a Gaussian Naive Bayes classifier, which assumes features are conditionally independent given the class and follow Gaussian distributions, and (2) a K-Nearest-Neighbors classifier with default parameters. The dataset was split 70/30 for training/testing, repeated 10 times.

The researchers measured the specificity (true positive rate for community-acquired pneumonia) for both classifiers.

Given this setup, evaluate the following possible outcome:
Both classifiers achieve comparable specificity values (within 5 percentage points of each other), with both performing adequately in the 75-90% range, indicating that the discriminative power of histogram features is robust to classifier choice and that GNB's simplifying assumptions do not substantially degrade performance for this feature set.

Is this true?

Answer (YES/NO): NO